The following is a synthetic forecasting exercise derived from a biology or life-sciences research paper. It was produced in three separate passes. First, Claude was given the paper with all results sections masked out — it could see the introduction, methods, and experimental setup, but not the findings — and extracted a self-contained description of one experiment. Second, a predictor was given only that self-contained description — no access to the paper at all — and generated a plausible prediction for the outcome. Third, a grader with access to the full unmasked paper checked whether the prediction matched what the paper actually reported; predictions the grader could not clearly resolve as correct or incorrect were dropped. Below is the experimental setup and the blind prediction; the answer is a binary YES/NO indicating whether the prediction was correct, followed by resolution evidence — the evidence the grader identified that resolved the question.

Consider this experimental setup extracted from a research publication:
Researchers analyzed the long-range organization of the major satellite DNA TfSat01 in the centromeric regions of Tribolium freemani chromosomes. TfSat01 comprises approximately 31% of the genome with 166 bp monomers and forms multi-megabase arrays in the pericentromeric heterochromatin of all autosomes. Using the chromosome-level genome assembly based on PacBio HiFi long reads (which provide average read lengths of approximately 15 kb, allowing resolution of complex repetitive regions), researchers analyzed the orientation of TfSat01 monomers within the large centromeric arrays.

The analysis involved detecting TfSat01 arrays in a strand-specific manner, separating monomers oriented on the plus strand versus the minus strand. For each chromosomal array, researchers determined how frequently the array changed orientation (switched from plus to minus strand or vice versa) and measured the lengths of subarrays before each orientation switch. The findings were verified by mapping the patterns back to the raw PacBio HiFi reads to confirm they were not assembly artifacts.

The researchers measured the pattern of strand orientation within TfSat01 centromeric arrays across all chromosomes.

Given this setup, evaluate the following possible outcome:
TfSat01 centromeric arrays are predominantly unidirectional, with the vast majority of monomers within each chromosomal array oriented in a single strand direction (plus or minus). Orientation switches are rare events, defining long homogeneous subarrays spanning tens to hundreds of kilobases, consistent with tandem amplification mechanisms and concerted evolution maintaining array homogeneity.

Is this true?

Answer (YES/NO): NO